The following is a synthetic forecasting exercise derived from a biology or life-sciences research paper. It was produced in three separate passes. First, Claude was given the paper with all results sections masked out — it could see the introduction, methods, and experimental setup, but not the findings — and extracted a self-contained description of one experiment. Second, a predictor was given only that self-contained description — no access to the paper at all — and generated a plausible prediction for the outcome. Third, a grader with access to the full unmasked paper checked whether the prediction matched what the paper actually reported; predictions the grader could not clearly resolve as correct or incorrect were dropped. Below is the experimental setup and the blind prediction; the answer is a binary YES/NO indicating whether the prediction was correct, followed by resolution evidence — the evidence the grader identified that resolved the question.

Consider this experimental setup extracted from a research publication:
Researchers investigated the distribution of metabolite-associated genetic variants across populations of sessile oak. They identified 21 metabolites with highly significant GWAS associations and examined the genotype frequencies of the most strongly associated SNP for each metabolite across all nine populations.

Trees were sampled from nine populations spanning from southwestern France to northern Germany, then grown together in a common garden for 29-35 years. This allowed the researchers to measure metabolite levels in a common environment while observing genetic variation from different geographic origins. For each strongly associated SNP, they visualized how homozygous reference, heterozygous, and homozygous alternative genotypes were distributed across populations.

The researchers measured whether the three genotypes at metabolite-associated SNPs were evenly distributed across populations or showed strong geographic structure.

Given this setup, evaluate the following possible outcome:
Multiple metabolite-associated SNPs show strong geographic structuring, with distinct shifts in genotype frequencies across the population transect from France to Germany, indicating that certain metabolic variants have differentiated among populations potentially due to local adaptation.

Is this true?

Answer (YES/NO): NO